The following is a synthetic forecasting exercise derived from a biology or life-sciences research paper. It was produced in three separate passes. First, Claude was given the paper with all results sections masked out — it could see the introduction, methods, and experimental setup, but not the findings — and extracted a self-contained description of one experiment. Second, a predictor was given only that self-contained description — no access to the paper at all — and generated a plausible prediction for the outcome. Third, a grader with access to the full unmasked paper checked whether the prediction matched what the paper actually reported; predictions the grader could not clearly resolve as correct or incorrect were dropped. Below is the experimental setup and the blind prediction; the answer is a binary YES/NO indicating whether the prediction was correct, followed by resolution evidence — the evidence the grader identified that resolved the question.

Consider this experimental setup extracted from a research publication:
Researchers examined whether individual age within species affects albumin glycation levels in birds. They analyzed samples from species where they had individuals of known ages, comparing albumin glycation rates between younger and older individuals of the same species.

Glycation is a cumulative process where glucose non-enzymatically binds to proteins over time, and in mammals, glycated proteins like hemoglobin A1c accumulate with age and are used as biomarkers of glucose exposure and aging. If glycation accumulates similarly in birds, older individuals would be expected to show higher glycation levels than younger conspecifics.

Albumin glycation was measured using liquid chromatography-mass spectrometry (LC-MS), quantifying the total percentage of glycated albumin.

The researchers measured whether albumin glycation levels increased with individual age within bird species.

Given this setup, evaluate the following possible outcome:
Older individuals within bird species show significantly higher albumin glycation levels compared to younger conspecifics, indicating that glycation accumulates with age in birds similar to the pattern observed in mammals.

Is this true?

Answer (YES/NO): NO